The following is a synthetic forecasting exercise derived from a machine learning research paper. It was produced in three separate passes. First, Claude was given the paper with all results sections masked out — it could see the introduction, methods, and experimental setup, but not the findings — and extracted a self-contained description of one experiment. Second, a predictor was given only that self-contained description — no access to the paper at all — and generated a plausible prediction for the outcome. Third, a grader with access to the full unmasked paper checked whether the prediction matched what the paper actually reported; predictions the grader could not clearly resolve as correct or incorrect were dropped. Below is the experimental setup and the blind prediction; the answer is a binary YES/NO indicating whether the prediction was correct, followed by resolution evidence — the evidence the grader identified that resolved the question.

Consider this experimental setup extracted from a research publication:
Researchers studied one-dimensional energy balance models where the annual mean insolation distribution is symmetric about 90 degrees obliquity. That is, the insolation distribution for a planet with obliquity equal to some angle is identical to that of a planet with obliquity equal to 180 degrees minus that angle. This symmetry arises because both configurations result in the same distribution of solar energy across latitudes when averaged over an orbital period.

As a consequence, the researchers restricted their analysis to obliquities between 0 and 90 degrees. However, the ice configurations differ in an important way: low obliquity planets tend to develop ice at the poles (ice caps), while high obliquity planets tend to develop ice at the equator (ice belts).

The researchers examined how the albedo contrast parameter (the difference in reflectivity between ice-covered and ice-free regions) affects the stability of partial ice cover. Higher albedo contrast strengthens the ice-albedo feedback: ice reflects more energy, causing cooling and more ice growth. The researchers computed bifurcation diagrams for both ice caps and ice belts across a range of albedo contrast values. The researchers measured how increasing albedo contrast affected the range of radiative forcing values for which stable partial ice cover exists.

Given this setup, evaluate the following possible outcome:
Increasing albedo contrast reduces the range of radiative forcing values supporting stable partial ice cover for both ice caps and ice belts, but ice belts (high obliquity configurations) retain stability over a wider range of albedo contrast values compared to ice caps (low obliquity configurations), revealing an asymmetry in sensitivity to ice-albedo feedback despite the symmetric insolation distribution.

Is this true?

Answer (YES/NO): NO